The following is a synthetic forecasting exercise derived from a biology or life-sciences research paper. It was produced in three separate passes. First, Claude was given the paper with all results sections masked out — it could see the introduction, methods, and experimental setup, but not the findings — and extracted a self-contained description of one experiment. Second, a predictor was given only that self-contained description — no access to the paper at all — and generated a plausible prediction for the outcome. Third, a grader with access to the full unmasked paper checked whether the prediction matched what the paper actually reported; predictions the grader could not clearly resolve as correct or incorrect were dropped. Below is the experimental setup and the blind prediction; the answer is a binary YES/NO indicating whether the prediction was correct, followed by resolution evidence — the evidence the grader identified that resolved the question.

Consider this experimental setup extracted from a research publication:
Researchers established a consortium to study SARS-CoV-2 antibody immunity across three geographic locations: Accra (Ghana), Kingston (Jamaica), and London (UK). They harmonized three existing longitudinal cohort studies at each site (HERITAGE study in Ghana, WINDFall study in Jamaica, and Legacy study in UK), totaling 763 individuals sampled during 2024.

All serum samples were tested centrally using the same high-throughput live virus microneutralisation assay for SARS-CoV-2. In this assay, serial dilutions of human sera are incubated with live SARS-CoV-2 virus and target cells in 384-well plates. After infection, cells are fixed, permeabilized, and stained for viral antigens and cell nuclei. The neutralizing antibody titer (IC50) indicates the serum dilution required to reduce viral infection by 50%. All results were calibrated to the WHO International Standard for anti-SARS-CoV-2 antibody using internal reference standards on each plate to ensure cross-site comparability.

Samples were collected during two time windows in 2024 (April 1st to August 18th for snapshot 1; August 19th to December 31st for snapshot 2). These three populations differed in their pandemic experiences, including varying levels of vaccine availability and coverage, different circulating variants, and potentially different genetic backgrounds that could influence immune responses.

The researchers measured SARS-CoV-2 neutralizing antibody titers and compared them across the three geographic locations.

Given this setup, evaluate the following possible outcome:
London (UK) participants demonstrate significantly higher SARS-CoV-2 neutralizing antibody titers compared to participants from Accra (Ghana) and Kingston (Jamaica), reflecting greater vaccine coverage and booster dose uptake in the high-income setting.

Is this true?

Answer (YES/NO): NO